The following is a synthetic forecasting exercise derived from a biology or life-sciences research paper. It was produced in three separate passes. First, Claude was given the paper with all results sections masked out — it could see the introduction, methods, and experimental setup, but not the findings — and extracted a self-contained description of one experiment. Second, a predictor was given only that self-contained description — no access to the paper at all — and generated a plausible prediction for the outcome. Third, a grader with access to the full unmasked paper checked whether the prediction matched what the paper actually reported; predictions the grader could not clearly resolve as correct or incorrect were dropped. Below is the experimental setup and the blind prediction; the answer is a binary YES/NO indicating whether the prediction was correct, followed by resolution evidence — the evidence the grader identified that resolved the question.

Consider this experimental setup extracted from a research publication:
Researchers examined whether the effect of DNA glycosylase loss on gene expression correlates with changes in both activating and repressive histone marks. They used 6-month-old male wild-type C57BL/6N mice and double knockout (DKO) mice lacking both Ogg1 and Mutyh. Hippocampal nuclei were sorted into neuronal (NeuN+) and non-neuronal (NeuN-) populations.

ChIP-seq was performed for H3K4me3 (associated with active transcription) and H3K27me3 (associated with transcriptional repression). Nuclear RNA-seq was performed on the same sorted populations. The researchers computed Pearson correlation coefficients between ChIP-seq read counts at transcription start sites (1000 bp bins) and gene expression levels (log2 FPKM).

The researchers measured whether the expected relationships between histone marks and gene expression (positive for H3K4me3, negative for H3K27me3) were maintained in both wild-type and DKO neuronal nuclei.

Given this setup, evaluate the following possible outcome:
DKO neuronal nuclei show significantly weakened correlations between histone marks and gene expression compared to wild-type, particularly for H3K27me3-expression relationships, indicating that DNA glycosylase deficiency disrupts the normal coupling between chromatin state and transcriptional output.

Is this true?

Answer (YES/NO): NO